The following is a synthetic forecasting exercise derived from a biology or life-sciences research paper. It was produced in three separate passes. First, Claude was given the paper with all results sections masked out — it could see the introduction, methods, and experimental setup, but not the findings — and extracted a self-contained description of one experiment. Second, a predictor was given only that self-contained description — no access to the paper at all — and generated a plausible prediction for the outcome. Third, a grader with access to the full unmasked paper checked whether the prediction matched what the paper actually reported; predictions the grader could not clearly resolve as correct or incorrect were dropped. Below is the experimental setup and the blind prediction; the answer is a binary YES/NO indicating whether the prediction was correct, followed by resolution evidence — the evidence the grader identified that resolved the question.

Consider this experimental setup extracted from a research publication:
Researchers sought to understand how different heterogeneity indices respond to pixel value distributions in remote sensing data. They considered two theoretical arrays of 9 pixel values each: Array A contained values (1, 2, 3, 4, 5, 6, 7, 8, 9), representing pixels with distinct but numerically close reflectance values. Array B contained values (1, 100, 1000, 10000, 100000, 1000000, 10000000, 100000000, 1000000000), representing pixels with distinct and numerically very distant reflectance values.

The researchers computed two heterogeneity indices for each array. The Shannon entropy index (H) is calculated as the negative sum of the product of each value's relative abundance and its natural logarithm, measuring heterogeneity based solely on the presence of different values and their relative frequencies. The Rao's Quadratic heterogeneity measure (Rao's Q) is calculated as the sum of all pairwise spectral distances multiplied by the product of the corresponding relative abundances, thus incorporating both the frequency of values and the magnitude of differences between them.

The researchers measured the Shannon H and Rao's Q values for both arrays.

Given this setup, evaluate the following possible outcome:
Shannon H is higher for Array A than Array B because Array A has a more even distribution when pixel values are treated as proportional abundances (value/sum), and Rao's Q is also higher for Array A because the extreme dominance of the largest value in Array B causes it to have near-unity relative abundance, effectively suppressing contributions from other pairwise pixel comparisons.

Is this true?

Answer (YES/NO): NO